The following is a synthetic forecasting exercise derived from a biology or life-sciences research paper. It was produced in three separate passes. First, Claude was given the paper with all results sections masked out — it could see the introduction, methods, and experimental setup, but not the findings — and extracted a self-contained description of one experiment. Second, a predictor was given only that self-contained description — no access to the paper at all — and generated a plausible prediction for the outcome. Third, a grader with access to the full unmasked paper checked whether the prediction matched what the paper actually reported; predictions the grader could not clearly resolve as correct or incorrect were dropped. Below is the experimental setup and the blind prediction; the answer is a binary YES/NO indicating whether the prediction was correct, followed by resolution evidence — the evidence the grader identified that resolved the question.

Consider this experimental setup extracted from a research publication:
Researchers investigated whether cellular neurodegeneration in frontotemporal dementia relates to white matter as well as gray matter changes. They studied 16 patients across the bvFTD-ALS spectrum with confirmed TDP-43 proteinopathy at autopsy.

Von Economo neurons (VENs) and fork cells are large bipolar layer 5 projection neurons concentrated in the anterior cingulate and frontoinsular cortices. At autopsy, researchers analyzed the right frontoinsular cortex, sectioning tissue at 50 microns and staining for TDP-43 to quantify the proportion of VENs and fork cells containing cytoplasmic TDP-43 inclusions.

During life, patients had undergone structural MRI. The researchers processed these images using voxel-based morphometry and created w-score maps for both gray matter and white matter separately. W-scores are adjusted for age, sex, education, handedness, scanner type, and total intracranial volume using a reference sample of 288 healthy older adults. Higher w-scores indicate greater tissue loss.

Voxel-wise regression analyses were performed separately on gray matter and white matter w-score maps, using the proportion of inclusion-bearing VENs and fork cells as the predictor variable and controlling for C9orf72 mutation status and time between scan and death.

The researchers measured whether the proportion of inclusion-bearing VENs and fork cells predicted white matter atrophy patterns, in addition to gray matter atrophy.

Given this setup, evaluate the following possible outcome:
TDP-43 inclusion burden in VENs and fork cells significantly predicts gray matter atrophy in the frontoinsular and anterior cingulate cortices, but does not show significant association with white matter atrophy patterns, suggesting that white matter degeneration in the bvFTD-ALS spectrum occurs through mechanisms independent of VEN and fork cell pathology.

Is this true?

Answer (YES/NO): NO